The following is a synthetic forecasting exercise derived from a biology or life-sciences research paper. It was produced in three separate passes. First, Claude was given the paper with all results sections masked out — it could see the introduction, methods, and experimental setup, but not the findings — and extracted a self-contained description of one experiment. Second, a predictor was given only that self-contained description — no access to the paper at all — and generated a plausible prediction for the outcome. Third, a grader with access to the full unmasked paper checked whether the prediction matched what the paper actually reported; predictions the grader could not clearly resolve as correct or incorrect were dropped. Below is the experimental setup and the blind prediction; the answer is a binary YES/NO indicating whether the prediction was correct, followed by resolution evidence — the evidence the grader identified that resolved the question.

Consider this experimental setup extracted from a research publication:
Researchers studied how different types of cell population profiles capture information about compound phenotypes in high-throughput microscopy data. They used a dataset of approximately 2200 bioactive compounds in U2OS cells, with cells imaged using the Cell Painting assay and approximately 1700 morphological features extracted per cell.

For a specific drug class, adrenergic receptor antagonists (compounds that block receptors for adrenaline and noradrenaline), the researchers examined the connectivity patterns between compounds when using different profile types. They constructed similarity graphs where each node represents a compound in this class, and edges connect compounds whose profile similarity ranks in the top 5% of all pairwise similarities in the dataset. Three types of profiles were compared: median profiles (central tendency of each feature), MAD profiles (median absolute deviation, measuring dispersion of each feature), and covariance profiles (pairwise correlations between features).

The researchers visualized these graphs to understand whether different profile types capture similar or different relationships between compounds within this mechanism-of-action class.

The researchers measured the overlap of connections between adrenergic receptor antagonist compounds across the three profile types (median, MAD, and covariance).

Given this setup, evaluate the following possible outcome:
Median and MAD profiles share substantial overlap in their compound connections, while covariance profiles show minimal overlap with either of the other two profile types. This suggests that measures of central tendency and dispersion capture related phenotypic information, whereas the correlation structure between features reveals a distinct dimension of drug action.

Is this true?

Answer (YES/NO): NO